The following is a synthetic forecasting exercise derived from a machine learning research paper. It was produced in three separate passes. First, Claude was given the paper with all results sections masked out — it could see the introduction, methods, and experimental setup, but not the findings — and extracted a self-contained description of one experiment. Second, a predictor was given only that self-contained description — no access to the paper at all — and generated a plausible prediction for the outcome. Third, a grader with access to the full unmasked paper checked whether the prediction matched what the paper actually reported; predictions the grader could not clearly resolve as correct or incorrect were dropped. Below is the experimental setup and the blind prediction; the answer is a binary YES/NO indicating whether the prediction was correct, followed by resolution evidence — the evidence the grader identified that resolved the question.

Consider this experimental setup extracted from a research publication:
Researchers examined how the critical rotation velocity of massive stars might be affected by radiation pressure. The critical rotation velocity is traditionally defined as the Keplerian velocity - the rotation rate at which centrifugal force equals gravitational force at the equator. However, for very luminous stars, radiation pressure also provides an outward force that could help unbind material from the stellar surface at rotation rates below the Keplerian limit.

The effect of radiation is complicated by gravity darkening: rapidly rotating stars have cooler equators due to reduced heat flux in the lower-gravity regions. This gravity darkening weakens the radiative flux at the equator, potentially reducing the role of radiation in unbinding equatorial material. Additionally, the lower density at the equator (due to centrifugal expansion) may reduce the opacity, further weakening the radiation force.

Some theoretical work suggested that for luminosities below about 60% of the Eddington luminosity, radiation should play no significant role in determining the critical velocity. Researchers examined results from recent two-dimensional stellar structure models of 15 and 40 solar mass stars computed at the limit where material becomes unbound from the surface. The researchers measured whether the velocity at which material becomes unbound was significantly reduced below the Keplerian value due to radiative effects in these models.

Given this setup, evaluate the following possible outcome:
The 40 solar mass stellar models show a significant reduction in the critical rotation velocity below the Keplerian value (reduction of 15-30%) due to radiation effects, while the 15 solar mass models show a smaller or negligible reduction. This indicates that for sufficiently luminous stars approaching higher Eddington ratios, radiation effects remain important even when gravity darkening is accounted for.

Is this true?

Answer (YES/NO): NO